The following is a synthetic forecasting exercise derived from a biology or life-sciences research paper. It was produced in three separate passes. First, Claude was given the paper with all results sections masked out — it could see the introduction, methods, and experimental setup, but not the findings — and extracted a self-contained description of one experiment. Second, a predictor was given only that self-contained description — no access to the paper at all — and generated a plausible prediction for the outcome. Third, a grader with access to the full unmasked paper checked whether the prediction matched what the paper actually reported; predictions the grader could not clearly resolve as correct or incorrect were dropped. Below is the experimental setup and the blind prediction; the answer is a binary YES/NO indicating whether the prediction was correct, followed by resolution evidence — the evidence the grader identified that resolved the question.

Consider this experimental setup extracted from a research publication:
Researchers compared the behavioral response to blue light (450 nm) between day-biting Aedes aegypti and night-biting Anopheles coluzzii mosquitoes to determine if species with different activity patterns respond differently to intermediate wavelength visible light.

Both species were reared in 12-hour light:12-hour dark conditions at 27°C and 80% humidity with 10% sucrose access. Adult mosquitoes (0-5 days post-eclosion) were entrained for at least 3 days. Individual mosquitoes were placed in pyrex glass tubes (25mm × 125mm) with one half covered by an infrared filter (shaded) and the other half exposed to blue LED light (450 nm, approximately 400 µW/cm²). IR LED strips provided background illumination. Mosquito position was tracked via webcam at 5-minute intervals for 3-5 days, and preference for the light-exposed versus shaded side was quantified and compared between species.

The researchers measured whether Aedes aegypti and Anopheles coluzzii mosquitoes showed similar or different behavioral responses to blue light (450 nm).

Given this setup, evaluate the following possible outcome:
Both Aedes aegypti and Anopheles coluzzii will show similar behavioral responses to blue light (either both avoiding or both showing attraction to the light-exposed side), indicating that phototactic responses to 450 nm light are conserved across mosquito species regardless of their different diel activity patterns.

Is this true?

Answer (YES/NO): NO